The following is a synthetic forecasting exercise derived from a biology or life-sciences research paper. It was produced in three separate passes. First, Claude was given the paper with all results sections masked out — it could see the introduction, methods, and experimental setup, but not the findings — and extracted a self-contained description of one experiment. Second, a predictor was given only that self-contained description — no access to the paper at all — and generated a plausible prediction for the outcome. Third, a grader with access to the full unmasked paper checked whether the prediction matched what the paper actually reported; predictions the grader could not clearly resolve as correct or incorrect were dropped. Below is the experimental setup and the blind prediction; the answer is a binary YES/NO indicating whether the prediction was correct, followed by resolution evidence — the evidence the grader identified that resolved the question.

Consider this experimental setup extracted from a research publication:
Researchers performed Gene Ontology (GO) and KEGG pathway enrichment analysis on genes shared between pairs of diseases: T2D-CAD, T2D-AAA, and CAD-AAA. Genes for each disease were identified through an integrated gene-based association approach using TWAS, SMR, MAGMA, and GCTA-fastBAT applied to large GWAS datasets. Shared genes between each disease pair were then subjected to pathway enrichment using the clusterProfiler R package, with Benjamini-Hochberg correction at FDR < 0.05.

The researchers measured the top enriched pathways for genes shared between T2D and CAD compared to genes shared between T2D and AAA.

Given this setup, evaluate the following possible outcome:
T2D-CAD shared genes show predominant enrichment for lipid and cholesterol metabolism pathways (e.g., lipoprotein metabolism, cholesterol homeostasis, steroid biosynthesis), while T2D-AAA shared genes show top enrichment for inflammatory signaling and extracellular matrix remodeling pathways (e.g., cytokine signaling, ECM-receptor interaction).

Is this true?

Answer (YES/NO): NO